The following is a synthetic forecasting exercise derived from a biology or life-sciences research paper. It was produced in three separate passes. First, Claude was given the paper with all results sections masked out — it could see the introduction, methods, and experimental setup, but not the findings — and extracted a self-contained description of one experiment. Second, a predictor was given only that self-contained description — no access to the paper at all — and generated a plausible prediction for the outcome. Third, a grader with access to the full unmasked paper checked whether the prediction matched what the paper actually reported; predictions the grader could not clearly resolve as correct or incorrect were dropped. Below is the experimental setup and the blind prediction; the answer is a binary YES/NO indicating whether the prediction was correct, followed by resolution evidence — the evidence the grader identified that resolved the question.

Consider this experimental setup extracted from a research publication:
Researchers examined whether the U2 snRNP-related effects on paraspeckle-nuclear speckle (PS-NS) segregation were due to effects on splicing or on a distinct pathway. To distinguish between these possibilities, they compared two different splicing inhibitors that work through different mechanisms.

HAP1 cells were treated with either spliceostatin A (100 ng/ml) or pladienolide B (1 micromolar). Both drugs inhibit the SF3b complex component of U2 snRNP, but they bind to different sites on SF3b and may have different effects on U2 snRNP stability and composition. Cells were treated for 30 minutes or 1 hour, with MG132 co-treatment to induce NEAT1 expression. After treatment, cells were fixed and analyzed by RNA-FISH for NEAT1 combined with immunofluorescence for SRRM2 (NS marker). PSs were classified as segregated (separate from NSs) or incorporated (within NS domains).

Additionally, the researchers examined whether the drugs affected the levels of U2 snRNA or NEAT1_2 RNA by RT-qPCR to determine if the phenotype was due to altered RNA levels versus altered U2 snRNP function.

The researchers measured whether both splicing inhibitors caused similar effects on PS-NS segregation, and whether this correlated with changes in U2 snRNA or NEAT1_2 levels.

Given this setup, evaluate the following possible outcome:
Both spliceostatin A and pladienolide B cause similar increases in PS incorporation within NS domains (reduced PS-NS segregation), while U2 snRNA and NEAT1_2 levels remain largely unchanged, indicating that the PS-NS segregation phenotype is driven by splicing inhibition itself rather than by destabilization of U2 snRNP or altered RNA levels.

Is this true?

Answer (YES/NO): NO